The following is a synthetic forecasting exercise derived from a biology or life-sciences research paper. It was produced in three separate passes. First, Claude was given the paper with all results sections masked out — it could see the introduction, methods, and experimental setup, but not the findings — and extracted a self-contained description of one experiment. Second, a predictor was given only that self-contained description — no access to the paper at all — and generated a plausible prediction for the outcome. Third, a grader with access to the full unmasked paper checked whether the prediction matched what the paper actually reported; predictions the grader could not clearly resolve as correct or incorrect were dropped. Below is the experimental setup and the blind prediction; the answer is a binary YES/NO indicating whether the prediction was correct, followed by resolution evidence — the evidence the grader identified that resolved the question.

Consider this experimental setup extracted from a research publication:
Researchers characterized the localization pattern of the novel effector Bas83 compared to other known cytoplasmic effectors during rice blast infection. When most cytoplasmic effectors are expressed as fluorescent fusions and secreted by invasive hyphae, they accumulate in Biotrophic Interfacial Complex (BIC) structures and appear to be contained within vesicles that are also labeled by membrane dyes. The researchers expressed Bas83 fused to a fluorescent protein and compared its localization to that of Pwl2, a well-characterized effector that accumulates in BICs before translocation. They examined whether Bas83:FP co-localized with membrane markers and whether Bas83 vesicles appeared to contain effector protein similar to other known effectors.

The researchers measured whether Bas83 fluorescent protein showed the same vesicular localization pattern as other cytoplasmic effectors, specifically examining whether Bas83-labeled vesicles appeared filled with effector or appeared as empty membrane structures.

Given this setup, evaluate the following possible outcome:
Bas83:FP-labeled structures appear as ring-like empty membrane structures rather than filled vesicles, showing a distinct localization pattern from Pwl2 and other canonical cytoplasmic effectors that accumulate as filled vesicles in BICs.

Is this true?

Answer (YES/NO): YES